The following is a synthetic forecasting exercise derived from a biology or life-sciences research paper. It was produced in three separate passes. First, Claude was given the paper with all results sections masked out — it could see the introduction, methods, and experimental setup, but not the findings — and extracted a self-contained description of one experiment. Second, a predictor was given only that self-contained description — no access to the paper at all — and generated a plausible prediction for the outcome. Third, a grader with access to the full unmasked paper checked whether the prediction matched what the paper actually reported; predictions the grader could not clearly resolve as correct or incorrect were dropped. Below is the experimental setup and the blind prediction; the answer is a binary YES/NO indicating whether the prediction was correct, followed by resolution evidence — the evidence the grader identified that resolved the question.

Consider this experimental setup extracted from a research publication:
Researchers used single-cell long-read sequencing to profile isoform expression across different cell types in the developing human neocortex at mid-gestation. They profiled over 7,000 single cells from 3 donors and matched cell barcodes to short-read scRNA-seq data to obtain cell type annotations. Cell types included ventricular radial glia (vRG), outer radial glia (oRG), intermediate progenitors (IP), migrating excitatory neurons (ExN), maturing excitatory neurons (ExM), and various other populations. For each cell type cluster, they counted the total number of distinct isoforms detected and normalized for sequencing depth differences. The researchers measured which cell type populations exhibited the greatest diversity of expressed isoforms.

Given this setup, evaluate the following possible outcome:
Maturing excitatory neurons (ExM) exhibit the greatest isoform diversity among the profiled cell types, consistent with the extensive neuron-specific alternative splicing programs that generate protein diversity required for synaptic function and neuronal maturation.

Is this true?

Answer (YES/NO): NO